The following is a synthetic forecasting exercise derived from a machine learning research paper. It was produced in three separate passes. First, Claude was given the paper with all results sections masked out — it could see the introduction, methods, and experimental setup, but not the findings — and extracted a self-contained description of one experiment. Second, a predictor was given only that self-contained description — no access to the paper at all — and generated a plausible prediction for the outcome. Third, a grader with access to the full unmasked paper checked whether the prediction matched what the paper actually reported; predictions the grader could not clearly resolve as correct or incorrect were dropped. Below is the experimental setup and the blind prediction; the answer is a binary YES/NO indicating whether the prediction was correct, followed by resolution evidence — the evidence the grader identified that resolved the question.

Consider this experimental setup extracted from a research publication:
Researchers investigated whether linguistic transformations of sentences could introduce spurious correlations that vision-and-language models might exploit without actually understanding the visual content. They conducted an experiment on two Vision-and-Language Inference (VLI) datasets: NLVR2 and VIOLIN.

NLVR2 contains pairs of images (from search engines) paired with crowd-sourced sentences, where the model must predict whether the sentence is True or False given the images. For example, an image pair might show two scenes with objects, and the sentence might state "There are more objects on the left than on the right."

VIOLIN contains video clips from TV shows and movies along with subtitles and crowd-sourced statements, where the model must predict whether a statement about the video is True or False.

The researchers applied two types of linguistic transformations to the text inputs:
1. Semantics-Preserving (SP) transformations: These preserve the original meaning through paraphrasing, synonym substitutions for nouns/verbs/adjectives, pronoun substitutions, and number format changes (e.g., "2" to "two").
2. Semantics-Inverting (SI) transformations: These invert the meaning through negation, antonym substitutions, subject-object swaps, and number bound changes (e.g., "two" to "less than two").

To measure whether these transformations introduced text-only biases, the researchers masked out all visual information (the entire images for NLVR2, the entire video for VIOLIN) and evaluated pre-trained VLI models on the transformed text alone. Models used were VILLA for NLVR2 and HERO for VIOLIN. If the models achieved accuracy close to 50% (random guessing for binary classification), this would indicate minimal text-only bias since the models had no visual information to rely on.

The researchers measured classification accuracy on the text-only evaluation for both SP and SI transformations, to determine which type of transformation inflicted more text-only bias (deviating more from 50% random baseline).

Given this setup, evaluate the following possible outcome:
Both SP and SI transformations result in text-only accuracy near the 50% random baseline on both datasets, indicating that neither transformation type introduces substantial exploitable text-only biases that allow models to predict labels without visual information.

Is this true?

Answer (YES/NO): NO